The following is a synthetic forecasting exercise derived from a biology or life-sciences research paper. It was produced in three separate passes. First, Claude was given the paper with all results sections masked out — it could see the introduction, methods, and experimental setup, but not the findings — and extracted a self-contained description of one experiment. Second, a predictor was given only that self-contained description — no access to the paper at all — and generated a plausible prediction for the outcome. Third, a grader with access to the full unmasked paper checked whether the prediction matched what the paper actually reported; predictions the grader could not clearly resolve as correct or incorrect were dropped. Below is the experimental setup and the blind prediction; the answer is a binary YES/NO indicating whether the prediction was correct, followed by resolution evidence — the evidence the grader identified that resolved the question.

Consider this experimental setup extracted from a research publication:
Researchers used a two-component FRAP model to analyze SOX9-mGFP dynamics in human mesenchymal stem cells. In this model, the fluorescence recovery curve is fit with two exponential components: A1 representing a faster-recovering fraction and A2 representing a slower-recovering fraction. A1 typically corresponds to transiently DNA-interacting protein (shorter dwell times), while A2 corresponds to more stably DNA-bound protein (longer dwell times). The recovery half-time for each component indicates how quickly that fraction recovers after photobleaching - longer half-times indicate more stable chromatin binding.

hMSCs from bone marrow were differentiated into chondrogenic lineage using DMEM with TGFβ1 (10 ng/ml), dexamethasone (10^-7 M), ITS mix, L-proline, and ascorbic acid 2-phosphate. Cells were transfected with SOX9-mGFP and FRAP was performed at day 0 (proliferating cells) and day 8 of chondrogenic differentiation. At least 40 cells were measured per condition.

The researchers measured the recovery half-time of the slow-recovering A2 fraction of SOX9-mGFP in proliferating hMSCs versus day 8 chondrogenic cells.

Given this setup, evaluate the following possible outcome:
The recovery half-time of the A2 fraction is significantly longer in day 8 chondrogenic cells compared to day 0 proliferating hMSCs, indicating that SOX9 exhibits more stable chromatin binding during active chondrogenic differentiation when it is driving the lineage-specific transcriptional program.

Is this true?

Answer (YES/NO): YES